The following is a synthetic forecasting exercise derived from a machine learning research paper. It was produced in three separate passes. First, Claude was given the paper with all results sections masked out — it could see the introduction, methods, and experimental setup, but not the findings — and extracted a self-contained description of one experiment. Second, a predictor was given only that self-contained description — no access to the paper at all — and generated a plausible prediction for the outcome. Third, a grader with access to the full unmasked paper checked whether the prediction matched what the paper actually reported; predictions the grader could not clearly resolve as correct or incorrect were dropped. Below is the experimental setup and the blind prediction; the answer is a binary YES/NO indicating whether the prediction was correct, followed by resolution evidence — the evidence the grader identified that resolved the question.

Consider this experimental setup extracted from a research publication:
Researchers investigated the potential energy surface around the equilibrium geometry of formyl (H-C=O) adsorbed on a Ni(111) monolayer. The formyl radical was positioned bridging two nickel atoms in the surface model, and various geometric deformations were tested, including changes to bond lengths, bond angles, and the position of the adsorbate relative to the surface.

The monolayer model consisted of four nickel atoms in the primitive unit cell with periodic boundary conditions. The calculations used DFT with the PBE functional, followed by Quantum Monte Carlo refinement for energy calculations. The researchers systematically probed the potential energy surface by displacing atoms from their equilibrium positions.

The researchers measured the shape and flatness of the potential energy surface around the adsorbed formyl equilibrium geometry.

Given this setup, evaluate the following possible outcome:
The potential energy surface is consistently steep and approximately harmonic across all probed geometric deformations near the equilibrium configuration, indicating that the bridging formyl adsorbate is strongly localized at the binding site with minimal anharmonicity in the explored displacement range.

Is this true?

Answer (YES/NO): NO